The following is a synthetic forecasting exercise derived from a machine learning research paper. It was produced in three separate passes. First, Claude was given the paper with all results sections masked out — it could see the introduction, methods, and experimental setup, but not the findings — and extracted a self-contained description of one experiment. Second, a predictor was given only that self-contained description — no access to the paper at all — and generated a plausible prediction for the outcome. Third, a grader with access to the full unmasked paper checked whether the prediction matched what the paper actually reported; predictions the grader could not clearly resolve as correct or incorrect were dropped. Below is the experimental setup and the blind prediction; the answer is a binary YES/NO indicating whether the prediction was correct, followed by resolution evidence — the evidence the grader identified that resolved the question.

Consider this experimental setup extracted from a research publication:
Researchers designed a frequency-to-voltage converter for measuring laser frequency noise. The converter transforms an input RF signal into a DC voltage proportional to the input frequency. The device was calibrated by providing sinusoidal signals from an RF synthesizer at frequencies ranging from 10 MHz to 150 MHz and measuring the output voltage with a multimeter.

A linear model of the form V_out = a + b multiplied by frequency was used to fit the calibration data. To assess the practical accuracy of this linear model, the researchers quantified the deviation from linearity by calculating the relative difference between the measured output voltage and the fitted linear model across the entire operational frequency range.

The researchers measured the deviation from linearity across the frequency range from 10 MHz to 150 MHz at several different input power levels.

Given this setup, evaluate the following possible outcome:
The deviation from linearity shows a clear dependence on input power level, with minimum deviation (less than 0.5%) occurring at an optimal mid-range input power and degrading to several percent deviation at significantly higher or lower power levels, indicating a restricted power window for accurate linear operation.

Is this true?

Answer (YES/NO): NO